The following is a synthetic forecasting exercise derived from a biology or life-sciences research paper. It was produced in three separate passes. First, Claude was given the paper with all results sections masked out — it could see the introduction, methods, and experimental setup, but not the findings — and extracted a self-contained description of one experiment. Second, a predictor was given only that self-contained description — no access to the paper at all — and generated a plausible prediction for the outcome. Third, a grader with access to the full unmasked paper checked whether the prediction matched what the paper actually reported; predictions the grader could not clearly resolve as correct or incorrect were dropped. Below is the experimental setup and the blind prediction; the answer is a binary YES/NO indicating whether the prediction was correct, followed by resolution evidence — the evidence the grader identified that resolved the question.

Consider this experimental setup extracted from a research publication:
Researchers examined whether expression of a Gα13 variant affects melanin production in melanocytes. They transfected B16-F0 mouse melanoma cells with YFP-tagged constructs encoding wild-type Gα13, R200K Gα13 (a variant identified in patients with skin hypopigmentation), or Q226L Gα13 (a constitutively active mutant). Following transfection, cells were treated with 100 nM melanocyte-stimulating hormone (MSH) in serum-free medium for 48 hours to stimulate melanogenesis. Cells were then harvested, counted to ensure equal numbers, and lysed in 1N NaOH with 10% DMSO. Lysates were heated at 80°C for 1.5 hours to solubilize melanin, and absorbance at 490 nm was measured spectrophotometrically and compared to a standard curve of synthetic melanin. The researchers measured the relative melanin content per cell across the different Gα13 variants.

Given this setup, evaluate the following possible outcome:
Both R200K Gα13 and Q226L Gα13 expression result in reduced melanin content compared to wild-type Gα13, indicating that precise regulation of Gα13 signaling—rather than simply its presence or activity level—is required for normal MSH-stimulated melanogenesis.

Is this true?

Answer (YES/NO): NO